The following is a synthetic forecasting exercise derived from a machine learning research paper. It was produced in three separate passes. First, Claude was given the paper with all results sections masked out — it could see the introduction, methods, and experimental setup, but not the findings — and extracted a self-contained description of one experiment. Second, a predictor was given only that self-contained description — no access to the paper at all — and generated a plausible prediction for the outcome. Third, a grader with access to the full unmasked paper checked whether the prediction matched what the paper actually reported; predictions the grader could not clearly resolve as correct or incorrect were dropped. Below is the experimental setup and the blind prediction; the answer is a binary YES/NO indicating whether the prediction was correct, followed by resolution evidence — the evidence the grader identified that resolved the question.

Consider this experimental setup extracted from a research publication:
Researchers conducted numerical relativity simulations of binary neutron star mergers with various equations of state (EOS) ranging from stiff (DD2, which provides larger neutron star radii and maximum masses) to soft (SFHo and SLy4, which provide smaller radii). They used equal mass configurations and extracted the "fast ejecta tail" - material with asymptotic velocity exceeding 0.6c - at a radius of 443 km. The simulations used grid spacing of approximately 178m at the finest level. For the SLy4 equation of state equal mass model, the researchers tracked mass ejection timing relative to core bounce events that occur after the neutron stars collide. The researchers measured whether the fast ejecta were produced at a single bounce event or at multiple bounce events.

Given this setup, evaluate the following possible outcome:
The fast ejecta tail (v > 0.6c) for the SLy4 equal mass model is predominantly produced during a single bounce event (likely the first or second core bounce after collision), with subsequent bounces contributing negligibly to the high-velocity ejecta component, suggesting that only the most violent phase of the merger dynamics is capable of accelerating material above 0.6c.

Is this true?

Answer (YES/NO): NO